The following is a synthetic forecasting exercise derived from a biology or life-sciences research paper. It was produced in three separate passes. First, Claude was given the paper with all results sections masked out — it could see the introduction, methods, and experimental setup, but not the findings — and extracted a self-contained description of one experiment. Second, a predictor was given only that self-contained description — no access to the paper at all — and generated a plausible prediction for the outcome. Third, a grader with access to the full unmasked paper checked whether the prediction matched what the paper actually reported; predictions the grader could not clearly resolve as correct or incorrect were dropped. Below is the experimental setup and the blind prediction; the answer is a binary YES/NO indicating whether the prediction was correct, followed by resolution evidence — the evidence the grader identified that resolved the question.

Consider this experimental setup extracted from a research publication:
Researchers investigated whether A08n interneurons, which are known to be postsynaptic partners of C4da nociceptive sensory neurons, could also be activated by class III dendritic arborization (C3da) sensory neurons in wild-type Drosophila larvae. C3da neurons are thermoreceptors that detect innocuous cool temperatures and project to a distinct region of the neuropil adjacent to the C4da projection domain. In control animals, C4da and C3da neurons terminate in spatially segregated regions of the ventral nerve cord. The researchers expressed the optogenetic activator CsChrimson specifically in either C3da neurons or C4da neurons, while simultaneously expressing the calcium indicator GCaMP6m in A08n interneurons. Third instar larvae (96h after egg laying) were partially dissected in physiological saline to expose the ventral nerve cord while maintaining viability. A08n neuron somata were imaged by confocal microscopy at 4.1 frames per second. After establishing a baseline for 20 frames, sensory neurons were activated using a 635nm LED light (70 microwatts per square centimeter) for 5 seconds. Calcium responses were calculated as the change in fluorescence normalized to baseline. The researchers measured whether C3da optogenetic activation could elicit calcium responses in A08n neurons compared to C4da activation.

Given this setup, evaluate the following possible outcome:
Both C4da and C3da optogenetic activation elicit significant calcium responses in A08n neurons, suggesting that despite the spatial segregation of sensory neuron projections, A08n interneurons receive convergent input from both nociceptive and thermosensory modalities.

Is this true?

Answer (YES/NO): NO